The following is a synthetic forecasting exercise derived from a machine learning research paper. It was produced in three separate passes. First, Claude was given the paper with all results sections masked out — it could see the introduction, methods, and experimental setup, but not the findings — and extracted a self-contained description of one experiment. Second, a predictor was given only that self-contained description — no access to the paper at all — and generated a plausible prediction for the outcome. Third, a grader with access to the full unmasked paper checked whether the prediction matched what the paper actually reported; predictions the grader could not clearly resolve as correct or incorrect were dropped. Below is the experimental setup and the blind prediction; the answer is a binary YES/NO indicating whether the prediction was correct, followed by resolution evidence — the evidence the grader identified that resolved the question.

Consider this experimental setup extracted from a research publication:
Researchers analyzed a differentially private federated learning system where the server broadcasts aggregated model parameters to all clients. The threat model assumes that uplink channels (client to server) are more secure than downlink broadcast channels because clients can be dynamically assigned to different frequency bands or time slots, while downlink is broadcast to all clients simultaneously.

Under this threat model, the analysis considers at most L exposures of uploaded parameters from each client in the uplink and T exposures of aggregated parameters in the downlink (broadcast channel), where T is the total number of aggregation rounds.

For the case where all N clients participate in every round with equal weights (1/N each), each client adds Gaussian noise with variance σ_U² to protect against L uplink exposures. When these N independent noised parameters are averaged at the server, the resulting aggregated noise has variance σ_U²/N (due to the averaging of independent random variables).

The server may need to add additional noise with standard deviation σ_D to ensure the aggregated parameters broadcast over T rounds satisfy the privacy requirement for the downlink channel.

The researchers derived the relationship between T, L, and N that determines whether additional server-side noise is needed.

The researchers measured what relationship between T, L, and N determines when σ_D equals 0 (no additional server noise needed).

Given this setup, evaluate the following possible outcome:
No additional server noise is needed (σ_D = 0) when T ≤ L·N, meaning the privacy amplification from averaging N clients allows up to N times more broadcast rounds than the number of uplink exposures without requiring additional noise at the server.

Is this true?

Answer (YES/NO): NO